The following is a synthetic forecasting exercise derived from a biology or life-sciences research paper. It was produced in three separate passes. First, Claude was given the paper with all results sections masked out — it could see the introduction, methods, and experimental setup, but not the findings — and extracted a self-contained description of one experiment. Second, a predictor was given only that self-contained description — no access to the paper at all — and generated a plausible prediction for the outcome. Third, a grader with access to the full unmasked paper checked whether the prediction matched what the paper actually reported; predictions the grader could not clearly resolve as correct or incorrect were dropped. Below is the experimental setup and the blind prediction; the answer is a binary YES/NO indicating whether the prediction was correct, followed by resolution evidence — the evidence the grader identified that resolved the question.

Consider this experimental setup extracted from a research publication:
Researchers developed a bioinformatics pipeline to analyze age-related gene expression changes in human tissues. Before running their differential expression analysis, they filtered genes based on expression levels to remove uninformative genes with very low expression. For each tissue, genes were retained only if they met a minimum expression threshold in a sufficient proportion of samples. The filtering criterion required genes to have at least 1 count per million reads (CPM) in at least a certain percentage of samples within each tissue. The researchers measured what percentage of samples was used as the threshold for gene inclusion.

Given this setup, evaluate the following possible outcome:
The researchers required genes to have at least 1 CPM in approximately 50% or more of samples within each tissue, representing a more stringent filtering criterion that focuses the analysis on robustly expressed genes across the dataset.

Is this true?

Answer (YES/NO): NO